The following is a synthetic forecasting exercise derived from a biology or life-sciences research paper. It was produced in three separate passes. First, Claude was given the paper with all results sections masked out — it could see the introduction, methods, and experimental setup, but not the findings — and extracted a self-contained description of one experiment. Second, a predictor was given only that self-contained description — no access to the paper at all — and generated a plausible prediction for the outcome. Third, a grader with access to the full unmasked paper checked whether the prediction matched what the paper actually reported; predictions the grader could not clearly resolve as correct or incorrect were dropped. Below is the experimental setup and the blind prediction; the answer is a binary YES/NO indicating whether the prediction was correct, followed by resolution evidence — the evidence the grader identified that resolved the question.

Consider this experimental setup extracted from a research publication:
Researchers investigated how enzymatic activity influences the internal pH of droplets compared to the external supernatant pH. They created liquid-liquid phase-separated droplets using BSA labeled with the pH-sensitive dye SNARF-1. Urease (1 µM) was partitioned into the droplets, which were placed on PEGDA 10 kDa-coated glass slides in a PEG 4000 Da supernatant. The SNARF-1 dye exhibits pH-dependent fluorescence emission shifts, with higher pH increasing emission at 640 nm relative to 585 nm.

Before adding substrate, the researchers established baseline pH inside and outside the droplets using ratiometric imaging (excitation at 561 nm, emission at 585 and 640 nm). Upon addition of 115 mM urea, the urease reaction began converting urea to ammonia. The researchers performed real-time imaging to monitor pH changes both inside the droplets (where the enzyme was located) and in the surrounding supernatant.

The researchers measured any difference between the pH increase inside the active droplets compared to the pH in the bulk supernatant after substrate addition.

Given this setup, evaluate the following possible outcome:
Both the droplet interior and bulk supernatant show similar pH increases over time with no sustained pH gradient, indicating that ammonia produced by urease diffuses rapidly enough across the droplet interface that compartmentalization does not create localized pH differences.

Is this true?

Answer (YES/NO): NO